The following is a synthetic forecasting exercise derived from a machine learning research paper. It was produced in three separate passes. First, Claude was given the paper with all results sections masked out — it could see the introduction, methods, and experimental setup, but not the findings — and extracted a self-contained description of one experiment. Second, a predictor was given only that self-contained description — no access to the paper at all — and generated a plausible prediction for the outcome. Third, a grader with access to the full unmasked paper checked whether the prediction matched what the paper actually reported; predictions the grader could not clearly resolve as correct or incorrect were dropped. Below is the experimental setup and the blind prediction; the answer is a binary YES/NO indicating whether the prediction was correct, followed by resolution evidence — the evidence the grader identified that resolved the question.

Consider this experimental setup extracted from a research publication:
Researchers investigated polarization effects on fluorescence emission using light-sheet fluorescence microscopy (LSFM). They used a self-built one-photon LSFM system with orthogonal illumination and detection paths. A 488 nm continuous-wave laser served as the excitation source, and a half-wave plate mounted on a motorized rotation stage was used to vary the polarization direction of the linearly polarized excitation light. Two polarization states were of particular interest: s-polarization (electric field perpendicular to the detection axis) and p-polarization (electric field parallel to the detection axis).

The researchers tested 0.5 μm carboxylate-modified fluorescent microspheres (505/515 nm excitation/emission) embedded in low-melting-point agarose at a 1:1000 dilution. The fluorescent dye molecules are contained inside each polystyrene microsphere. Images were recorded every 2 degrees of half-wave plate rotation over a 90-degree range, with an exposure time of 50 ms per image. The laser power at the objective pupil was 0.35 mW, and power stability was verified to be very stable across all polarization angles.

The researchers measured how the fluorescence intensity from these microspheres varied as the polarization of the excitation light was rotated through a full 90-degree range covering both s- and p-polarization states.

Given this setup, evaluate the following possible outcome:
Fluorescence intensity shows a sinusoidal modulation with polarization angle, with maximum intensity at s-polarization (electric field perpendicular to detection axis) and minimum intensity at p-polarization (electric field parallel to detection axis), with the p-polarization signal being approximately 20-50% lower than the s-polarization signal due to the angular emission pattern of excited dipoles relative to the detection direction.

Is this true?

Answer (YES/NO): NO